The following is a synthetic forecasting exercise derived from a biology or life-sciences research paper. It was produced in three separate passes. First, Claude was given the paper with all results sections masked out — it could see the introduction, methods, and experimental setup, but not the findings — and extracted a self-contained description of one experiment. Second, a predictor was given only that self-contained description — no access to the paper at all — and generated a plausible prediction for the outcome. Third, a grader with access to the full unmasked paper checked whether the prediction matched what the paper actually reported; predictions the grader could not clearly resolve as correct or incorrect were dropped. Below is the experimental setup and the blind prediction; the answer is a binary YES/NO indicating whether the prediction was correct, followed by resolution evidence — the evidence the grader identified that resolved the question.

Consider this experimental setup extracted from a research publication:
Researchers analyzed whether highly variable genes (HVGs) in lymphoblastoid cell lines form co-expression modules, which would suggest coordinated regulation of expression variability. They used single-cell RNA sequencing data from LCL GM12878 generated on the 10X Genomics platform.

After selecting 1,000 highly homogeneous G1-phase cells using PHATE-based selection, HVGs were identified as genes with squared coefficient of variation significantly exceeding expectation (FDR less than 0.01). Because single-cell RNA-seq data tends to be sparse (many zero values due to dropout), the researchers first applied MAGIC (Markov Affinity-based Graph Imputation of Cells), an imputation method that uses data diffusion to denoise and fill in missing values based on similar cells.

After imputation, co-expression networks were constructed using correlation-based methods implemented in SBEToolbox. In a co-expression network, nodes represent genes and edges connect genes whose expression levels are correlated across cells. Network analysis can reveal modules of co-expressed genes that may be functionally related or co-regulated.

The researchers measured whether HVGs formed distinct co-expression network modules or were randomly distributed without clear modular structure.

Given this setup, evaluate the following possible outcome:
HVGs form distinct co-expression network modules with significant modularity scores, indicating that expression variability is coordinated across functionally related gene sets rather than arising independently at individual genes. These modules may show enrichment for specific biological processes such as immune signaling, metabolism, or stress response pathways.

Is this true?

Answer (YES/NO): NO